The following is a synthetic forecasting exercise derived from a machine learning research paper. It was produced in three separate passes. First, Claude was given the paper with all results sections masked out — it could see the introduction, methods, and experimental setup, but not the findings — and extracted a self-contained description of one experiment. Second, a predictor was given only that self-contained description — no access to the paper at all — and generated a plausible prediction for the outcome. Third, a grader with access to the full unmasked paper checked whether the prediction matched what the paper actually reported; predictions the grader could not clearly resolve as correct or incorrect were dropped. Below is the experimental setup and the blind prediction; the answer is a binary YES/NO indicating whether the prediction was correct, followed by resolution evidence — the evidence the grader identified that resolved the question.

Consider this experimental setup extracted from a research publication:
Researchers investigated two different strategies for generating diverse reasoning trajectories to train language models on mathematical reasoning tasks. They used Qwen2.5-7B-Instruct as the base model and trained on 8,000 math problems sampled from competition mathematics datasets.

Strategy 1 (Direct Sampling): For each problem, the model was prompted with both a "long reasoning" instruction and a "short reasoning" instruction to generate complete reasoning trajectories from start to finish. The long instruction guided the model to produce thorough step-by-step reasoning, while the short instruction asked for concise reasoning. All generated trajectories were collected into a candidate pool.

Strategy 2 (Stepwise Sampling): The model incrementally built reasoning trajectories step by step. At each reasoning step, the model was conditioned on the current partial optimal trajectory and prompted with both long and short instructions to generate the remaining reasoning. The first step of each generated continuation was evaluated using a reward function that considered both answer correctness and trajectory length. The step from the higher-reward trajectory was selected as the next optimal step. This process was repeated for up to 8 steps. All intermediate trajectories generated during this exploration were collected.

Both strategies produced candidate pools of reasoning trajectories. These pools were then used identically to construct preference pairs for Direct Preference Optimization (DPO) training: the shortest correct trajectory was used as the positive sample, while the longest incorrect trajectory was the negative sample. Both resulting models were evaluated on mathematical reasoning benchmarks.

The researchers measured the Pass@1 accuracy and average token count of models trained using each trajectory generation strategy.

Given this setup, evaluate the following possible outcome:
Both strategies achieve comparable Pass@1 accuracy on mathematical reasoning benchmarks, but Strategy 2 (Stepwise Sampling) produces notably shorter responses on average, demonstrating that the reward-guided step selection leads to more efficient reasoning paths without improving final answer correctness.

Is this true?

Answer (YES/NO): NO